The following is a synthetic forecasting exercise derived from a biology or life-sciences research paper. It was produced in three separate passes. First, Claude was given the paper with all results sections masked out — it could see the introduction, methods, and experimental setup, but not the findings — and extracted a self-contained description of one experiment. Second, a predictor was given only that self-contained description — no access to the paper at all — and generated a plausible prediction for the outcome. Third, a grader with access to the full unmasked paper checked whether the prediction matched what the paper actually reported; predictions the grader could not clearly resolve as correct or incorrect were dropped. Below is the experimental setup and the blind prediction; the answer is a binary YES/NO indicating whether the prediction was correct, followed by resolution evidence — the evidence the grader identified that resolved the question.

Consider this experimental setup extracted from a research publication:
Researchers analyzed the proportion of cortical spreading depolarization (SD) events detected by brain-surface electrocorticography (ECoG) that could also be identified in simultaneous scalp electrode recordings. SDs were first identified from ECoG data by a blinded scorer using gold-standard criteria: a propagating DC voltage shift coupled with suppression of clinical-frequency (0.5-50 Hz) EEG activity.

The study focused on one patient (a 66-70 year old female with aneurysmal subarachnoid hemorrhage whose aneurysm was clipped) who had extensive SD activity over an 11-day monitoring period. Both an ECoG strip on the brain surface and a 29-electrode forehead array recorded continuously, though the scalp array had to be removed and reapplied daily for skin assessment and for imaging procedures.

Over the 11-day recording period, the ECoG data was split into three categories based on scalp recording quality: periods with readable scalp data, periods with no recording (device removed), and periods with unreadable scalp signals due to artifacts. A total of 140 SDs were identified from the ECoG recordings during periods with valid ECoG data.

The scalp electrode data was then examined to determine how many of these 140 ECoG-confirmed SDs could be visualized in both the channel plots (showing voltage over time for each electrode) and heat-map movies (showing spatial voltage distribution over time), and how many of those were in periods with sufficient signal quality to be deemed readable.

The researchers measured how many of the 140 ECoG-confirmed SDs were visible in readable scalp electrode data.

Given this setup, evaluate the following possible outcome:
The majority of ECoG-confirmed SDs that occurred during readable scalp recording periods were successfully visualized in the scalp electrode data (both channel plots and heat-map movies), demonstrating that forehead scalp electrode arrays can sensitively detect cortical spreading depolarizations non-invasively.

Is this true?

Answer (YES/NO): YES